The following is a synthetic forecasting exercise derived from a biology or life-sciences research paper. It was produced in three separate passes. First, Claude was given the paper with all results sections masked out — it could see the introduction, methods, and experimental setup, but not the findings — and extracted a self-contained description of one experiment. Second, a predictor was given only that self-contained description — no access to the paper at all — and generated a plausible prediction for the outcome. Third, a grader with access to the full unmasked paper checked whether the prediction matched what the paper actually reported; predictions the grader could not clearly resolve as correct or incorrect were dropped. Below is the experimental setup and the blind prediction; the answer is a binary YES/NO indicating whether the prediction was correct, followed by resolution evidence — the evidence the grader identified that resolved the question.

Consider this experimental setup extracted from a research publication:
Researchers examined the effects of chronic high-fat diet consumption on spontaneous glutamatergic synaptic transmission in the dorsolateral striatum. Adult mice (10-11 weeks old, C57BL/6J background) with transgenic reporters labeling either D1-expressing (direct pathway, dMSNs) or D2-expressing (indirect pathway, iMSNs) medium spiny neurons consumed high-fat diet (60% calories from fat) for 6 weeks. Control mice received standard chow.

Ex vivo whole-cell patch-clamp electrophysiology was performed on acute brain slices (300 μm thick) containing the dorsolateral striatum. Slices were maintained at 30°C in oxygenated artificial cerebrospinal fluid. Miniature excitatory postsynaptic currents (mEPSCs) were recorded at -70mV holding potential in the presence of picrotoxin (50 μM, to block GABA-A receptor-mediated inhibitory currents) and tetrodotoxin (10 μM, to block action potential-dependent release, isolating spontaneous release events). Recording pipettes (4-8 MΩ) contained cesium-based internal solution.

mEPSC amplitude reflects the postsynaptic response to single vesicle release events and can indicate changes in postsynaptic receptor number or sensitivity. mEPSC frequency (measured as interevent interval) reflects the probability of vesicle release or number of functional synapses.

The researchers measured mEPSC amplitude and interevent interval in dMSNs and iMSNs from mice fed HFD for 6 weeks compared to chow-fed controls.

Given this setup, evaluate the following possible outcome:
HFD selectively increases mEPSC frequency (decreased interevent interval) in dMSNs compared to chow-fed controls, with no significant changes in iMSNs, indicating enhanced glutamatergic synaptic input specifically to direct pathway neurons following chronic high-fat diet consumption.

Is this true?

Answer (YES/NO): NO